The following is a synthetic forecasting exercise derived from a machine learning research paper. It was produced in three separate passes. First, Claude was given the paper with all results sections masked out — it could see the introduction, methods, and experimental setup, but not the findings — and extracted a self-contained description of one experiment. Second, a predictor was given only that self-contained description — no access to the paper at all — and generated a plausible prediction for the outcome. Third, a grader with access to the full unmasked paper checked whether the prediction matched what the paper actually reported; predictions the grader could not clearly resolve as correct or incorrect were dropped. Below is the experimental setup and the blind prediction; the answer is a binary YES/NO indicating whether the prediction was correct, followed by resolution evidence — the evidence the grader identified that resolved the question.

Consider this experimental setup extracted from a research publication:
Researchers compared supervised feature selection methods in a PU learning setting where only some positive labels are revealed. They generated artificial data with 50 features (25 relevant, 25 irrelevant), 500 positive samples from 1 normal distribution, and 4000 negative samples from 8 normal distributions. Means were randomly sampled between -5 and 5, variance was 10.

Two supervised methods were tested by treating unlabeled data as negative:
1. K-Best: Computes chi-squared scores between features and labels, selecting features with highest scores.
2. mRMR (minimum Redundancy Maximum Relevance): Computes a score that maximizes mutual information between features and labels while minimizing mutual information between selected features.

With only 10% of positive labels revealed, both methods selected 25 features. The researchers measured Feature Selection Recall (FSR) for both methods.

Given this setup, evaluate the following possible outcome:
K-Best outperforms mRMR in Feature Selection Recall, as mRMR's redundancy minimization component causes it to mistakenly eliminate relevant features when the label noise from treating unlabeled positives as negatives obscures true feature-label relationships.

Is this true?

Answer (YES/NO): YES